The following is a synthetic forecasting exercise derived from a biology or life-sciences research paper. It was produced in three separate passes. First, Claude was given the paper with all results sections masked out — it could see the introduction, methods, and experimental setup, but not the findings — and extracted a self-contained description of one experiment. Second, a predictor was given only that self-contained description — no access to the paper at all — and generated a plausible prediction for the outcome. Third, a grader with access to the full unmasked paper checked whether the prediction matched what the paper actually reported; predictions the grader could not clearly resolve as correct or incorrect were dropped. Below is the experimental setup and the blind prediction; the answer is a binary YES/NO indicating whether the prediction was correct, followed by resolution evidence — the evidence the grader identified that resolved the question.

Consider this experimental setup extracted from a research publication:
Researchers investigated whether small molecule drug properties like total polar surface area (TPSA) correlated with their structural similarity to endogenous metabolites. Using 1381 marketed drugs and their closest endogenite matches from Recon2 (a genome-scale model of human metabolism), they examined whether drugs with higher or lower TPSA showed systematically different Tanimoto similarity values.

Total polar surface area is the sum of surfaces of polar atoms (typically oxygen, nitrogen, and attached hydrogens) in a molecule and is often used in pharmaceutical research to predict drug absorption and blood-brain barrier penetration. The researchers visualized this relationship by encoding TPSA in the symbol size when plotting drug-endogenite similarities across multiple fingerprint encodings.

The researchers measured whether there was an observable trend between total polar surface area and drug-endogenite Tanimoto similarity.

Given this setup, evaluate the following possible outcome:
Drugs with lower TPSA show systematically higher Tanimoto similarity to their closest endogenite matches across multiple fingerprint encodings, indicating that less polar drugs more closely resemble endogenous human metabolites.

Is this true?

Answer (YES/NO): NO